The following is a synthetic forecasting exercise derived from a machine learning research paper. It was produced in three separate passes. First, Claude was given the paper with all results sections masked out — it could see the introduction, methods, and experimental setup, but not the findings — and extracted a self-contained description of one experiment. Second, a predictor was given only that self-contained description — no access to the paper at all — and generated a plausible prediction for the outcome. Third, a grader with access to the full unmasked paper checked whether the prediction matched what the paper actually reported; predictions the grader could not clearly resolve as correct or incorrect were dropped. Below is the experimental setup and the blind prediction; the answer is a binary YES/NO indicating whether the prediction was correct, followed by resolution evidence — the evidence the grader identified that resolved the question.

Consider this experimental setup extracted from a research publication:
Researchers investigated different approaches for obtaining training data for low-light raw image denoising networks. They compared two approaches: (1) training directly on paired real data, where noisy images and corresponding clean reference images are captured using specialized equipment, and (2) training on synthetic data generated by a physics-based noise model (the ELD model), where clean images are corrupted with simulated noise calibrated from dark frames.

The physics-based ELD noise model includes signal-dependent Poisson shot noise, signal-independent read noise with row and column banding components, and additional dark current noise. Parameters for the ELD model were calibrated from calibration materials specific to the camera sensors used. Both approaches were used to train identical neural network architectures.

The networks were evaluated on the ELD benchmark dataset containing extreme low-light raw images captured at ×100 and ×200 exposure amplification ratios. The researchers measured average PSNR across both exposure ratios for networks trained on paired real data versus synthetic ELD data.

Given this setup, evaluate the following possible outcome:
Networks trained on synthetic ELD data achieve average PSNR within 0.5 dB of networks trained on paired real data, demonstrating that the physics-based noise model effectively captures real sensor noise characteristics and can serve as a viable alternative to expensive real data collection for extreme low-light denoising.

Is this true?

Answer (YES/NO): NO